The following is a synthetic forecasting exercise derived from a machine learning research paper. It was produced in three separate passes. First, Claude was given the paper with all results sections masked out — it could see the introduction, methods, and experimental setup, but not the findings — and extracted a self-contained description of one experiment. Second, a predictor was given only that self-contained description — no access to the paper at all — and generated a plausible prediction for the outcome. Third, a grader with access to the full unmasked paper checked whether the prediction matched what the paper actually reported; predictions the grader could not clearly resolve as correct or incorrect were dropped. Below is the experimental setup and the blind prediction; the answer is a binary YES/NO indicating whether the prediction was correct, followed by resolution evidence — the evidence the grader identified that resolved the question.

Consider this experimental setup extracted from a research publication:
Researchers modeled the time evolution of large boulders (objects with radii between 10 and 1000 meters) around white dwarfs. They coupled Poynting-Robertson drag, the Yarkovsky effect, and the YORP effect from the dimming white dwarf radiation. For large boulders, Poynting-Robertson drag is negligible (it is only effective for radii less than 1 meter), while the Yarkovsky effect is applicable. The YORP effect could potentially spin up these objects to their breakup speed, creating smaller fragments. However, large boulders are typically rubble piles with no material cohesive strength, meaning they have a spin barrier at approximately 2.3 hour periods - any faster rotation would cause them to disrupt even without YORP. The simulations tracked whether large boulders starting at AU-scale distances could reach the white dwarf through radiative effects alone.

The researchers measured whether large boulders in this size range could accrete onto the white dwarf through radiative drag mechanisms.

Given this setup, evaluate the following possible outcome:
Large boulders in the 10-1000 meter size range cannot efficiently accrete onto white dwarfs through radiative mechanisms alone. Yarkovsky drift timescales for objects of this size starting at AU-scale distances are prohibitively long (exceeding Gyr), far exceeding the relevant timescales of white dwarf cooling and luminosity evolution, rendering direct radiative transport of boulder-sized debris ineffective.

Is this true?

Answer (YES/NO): YES